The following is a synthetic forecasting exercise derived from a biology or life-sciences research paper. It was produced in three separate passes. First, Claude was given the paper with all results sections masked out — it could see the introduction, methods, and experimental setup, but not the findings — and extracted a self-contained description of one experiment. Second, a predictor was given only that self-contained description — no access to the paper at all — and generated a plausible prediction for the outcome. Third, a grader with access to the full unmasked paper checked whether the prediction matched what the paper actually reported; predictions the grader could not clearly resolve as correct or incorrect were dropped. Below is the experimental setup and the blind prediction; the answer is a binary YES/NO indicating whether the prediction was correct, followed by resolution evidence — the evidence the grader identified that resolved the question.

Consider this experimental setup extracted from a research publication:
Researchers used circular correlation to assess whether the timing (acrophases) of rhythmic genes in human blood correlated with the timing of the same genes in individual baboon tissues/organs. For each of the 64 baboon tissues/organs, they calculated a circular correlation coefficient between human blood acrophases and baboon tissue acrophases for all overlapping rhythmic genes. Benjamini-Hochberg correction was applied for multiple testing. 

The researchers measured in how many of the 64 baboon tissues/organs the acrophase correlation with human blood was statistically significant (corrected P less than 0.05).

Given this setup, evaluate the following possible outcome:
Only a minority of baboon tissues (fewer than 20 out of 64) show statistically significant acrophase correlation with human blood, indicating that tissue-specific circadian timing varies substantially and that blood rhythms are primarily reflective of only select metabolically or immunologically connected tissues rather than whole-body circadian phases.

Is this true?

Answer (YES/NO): NO